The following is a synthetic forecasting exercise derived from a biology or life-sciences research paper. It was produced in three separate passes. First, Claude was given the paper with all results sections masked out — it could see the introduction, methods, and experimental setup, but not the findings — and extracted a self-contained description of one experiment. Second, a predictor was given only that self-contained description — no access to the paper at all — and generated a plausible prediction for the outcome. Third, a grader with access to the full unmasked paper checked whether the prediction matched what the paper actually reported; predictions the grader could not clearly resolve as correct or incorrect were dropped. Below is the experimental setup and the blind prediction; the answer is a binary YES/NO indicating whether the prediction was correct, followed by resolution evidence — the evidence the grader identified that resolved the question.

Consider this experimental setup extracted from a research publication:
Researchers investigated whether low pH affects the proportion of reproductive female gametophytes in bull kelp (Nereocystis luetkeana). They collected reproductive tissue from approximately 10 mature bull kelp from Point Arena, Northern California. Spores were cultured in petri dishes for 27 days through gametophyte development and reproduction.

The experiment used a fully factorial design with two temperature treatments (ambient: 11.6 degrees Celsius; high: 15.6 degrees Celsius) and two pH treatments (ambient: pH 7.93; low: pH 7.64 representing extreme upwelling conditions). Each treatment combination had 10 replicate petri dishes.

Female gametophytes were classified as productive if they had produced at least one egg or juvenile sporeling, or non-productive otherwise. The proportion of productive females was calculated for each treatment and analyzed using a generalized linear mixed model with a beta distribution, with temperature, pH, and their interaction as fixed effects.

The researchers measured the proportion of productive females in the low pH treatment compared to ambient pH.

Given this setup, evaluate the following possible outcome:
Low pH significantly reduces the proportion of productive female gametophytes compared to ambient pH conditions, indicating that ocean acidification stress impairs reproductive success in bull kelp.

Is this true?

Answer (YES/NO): NO